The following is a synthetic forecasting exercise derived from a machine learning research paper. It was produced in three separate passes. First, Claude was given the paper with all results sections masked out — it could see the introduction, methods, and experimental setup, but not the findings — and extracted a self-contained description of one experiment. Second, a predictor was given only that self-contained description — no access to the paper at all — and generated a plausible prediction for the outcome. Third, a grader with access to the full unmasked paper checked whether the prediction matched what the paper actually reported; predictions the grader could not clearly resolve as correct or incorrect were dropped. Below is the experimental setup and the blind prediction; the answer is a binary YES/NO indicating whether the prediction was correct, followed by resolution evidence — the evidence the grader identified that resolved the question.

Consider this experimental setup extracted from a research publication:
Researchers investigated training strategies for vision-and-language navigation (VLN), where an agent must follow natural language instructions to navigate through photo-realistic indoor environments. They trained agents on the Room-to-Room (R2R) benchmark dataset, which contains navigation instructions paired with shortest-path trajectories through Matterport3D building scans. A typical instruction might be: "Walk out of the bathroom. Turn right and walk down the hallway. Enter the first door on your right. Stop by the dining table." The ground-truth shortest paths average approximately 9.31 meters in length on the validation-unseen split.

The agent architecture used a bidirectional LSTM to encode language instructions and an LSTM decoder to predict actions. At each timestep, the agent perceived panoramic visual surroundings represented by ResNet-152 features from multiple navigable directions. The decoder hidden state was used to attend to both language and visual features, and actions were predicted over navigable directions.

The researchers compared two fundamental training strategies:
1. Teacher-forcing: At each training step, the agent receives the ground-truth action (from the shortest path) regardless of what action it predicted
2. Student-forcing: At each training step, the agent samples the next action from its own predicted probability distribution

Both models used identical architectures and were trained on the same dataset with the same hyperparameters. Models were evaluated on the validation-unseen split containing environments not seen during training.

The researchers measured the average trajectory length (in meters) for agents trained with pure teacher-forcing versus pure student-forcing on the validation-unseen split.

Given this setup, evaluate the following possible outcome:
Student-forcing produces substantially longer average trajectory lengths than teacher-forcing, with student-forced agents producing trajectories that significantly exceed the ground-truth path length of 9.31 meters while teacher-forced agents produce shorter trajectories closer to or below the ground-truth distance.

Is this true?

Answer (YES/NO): YES